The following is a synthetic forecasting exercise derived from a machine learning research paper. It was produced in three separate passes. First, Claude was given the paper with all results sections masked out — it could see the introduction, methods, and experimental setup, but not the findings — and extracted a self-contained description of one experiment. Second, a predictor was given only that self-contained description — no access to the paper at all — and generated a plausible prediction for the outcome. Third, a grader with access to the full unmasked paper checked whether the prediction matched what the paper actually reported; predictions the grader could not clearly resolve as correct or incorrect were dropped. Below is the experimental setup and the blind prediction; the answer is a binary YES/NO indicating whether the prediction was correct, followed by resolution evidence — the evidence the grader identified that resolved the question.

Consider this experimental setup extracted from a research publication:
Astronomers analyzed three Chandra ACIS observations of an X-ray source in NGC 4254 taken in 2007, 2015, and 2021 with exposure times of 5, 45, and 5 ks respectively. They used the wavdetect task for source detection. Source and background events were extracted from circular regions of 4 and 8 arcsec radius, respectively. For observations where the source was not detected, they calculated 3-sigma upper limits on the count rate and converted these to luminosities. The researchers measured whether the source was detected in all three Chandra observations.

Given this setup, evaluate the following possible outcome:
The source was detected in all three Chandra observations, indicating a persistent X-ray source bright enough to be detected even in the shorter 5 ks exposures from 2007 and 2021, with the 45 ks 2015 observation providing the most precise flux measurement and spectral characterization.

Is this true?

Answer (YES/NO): NO